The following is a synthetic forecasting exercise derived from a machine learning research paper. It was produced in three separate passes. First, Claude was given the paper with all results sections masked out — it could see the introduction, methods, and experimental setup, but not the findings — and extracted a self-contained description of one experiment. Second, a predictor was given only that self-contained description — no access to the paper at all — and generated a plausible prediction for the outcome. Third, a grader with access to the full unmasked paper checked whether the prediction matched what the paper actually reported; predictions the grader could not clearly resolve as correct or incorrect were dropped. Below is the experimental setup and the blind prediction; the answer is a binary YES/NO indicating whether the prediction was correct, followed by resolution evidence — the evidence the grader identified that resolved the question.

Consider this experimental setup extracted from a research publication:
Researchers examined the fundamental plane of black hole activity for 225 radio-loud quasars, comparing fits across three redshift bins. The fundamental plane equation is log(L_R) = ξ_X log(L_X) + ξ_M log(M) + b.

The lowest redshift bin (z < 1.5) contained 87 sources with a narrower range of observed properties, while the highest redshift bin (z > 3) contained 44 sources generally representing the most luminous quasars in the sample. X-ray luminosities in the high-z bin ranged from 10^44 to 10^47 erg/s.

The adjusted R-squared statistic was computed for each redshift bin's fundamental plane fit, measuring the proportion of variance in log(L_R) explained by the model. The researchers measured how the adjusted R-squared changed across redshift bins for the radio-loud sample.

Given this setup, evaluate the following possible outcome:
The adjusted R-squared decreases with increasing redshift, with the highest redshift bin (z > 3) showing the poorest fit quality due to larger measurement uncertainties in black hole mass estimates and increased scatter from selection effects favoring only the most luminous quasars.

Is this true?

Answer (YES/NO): NO